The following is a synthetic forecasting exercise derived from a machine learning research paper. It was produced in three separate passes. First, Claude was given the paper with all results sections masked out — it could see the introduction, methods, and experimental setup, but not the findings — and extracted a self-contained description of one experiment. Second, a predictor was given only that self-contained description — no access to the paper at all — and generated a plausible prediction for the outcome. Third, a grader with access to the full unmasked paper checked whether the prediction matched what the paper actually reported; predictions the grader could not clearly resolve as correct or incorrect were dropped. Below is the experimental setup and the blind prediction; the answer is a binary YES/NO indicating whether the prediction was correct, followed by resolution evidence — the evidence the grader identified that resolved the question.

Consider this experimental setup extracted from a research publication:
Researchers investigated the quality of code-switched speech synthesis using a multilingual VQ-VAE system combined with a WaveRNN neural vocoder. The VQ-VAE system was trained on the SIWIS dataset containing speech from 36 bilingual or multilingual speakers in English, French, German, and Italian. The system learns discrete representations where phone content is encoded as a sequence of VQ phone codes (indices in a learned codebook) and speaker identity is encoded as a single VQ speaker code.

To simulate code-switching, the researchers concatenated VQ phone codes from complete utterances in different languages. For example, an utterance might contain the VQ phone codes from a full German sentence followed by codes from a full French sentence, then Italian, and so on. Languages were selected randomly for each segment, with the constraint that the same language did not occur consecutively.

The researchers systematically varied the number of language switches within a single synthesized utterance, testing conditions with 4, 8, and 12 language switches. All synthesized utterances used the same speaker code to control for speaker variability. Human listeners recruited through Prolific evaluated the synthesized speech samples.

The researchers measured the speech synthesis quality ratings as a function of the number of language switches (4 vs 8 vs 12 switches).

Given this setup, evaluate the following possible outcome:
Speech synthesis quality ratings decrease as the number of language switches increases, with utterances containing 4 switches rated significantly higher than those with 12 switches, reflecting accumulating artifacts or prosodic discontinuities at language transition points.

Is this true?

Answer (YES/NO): NO